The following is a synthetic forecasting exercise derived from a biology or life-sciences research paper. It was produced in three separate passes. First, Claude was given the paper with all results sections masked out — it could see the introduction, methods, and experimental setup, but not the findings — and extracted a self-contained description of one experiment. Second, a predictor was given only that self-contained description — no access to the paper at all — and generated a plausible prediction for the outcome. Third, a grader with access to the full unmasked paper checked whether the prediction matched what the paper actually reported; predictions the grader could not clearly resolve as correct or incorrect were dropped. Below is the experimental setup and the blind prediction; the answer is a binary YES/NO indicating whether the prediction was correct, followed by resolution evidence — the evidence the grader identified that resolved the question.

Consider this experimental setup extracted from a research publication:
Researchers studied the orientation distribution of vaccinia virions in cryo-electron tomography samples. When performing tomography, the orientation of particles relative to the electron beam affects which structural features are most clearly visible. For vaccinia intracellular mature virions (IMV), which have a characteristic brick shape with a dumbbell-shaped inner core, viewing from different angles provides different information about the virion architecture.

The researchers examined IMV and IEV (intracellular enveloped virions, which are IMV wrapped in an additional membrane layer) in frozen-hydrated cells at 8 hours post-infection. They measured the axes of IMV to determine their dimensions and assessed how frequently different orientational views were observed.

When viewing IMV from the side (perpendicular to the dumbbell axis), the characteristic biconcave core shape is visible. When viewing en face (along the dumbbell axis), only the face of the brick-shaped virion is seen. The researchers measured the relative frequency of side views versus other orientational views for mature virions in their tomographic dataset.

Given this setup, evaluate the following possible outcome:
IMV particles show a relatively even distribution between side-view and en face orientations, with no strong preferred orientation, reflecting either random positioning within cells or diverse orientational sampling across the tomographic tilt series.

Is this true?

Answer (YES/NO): NO